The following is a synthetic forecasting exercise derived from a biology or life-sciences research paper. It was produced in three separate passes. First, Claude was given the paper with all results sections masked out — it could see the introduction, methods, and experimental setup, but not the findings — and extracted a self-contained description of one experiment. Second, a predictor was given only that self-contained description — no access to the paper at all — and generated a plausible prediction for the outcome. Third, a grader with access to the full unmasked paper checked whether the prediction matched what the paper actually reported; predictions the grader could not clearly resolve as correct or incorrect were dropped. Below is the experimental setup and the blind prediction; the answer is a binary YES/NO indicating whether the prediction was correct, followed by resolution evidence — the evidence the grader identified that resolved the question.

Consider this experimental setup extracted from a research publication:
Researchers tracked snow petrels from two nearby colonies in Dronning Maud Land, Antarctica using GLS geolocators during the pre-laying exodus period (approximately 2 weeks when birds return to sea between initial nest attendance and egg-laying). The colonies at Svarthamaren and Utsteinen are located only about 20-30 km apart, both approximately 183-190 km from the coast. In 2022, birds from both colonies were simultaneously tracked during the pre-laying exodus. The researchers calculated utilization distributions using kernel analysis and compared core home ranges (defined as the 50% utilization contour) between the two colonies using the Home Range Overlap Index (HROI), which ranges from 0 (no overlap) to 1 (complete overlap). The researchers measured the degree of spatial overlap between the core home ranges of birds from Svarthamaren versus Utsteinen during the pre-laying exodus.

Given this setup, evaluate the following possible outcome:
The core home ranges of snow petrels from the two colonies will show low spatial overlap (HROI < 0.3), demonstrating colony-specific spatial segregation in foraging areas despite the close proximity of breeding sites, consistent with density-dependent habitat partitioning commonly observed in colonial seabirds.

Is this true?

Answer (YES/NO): YES